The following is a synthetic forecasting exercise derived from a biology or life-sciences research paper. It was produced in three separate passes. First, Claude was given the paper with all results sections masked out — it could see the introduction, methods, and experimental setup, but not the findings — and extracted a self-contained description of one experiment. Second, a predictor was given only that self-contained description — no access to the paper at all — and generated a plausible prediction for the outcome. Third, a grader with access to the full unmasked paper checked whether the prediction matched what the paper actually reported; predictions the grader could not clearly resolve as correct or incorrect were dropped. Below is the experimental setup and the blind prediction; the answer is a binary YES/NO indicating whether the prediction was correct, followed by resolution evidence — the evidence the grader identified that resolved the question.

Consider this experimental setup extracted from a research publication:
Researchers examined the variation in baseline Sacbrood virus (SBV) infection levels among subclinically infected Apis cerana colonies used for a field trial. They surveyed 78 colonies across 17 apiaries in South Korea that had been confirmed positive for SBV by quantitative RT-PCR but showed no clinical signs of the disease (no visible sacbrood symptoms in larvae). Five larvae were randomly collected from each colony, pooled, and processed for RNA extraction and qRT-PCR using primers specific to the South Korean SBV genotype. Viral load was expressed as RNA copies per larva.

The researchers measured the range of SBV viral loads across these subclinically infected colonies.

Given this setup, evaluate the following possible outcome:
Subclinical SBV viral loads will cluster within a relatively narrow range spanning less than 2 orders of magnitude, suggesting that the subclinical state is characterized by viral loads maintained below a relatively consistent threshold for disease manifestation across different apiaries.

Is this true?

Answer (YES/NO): NO